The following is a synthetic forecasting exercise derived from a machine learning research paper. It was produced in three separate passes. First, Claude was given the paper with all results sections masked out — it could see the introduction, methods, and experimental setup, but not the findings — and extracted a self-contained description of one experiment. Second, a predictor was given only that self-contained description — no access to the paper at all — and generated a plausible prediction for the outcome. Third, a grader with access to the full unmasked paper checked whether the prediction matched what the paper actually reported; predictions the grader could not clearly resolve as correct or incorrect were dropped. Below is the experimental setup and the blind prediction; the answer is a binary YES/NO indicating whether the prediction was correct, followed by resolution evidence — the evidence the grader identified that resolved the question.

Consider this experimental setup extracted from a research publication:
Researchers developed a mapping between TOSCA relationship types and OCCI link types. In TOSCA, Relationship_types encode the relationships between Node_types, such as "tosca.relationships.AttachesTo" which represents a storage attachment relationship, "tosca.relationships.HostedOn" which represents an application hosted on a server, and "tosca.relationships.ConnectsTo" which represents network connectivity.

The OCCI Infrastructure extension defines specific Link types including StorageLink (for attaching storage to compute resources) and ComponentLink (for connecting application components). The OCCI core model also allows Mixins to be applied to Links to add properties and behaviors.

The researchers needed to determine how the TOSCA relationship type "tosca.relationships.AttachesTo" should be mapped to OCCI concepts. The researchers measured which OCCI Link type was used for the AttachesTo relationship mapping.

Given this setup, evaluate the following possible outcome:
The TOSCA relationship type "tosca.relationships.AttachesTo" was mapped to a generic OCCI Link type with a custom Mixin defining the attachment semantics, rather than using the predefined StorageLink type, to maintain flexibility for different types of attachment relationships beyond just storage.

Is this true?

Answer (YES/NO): NO